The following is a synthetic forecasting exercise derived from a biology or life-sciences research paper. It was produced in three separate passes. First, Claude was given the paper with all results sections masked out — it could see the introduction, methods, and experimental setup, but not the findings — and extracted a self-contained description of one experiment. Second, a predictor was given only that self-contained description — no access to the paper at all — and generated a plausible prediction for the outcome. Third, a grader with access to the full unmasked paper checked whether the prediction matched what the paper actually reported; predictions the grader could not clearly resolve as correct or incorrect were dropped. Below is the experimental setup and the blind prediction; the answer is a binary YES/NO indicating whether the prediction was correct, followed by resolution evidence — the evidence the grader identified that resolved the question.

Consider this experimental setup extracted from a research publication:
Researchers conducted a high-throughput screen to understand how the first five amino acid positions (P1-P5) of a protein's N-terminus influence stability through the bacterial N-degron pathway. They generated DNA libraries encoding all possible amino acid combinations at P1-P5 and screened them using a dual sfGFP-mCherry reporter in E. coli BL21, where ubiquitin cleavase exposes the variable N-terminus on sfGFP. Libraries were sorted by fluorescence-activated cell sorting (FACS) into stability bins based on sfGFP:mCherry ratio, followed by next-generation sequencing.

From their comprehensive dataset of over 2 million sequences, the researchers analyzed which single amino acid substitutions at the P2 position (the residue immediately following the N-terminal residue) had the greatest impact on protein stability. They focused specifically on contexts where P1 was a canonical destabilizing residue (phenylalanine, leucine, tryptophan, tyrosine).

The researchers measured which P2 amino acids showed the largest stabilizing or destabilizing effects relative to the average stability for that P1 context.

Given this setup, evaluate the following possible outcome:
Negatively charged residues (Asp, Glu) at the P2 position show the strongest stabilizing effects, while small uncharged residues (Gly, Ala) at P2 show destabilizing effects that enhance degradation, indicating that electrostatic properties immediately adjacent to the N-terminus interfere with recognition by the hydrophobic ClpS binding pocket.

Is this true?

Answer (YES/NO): NO